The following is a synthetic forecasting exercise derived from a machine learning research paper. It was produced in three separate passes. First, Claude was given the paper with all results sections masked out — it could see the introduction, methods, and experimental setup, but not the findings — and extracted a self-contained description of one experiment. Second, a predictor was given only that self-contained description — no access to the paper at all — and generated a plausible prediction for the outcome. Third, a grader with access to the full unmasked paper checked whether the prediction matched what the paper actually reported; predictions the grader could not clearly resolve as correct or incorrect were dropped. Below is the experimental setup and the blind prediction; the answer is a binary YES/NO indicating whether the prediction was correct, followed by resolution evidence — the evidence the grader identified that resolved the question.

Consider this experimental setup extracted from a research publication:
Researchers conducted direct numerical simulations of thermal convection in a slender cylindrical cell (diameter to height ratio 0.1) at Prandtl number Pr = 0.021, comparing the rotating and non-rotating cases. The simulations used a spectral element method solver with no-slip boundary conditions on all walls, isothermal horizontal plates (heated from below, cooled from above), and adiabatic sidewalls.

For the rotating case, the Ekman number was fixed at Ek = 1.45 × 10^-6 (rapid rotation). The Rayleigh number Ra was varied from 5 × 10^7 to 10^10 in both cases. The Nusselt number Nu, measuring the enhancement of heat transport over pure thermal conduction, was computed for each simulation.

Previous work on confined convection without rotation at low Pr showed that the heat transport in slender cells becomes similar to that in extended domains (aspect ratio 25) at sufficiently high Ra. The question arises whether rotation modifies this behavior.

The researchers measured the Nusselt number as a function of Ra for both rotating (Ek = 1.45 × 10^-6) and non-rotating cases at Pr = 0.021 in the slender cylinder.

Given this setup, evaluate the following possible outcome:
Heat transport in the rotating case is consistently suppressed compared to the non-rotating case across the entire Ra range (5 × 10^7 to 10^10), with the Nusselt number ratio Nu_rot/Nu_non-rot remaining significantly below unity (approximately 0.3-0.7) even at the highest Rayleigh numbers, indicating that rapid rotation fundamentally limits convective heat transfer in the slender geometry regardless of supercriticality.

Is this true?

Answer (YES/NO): NO